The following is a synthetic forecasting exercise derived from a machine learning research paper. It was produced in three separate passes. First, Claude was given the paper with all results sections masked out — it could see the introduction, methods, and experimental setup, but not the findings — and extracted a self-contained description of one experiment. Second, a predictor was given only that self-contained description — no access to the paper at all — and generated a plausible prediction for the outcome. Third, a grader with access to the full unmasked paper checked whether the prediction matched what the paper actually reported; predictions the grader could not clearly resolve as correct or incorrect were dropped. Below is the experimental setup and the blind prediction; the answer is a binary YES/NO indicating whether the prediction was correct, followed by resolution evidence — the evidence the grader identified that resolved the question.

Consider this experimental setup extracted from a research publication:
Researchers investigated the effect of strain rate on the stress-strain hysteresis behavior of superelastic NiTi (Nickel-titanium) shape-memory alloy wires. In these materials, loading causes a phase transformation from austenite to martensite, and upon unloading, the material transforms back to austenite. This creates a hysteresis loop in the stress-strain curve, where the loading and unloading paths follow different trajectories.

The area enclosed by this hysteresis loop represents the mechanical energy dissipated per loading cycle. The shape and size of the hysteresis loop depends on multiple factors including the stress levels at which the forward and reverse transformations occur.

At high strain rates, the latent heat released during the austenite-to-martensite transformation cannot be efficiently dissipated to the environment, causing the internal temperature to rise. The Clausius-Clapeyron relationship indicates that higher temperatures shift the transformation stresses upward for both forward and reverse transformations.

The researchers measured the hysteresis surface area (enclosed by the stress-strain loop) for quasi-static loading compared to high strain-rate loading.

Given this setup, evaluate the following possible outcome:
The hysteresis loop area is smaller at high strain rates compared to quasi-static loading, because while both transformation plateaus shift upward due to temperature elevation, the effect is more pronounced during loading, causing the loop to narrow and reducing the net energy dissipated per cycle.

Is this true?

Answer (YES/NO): NO